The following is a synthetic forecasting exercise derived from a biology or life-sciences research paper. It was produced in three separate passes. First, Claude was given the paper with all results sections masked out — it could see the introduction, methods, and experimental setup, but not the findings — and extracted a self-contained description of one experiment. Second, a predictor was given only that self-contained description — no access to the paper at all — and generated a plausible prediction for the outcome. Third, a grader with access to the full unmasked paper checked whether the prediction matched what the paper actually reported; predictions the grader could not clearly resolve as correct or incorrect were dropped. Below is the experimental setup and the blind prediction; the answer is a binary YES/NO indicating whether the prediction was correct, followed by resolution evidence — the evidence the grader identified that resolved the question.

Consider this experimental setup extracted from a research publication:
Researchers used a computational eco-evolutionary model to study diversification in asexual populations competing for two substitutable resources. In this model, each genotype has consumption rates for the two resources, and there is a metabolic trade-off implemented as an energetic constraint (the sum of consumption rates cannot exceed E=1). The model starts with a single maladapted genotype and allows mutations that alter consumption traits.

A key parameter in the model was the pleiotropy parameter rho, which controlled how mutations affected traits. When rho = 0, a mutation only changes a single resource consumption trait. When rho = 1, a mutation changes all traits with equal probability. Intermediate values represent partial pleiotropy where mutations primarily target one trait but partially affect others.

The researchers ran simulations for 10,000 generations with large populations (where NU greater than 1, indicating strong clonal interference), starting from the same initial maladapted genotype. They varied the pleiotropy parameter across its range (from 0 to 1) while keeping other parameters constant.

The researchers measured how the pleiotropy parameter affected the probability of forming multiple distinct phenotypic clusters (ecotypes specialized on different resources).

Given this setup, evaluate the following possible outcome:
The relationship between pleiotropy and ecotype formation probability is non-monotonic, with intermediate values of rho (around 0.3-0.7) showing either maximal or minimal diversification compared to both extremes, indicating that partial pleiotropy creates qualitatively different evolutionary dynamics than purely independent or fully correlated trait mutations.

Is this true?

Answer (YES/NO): NO